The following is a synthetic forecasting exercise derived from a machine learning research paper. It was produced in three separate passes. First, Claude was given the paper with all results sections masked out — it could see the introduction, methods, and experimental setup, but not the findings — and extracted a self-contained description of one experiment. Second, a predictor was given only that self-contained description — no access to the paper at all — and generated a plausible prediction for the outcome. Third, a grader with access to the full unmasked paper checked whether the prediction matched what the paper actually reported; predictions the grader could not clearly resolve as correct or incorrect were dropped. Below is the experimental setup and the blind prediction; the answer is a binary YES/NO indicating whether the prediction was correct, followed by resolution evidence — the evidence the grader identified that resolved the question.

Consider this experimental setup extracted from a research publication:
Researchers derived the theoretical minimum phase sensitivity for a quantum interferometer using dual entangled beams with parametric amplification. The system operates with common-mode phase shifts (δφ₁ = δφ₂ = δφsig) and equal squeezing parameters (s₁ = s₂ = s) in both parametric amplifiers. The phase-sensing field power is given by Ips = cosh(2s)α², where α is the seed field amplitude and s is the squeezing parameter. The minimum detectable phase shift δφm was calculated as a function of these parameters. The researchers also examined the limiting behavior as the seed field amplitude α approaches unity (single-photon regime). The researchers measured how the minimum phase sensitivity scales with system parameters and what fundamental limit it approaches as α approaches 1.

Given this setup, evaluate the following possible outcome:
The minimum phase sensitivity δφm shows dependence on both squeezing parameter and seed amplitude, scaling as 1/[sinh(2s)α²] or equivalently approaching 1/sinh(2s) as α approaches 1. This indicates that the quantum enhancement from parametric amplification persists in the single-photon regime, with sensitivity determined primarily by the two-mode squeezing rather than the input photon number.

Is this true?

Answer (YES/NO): NO